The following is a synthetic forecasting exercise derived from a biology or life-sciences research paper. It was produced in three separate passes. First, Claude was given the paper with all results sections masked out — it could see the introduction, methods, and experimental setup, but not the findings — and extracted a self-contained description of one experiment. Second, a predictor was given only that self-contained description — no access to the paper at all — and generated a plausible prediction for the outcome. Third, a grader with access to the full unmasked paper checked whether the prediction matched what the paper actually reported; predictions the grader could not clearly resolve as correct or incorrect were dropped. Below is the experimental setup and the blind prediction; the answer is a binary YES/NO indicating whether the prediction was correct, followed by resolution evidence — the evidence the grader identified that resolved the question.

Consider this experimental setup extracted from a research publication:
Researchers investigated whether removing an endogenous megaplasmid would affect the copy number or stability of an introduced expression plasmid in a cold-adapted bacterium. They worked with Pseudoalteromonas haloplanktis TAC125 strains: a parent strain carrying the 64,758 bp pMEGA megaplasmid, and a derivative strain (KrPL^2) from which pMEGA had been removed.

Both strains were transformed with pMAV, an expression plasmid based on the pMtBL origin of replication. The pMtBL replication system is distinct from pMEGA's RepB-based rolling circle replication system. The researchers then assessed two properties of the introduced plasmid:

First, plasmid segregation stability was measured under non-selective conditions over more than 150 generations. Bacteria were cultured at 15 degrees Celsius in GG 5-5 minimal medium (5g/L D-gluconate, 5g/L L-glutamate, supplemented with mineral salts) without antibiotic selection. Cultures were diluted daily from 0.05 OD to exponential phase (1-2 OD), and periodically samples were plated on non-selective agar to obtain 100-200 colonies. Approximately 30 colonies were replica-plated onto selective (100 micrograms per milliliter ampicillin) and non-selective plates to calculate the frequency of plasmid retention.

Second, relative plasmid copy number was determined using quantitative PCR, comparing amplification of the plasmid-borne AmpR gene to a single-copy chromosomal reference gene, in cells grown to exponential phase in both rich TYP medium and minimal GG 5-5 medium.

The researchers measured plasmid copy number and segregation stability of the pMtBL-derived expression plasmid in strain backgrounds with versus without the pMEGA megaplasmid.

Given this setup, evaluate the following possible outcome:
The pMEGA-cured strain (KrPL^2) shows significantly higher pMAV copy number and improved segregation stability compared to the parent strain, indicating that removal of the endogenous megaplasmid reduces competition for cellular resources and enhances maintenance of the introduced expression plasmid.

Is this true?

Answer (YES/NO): NO